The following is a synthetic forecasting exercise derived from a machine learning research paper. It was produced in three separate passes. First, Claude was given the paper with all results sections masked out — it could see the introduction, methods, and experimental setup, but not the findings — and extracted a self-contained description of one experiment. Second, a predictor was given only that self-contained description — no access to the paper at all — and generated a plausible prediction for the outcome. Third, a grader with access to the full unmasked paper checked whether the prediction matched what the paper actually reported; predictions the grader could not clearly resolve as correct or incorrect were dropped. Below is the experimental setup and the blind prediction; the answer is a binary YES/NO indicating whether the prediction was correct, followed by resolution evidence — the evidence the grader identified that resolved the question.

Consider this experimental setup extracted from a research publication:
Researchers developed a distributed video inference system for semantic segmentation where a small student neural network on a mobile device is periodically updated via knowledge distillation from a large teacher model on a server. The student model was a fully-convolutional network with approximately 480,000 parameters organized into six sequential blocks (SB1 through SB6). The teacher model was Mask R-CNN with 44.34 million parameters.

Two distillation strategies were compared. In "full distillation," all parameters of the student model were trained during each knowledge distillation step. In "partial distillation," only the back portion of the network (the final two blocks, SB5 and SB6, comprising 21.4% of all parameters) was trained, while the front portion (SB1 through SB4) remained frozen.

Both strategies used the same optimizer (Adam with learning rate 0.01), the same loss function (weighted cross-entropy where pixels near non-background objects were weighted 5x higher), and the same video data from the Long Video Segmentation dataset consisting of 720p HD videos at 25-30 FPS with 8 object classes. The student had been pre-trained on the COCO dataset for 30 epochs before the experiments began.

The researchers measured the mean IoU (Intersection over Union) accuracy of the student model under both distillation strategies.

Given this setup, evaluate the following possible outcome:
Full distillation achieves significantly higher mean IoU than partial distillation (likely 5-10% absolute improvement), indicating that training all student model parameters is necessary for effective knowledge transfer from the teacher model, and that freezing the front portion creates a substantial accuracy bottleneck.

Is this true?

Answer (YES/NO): NO